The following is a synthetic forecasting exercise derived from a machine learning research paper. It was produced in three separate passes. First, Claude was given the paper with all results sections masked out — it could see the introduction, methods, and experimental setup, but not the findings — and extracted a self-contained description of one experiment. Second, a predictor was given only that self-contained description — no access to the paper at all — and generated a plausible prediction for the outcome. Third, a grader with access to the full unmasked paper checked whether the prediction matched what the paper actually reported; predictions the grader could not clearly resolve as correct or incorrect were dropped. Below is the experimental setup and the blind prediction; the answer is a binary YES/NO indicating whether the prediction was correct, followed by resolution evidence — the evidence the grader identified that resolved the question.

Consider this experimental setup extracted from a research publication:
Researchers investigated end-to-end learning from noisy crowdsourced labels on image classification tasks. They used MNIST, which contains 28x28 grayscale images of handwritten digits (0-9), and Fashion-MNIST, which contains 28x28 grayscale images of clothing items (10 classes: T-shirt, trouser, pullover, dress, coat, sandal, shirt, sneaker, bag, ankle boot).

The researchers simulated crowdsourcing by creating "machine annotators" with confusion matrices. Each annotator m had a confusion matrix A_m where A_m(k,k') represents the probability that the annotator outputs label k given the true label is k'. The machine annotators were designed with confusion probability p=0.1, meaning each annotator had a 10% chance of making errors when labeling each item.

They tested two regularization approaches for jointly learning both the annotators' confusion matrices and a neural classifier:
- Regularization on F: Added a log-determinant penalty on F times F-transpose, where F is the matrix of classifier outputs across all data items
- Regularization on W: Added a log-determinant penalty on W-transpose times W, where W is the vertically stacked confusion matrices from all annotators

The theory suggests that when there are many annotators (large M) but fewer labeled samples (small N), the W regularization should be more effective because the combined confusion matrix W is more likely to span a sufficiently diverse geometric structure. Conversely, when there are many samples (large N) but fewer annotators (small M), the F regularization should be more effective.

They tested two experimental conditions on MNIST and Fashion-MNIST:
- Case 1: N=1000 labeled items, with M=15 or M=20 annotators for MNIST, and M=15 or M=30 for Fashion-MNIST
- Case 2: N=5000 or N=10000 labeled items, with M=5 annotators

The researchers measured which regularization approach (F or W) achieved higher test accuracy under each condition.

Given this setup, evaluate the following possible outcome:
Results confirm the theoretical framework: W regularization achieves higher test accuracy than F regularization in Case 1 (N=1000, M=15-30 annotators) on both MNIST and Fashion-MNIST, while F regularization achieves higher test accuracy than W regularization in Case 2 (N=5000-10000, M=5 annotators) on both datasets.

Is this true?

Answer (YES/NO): YES